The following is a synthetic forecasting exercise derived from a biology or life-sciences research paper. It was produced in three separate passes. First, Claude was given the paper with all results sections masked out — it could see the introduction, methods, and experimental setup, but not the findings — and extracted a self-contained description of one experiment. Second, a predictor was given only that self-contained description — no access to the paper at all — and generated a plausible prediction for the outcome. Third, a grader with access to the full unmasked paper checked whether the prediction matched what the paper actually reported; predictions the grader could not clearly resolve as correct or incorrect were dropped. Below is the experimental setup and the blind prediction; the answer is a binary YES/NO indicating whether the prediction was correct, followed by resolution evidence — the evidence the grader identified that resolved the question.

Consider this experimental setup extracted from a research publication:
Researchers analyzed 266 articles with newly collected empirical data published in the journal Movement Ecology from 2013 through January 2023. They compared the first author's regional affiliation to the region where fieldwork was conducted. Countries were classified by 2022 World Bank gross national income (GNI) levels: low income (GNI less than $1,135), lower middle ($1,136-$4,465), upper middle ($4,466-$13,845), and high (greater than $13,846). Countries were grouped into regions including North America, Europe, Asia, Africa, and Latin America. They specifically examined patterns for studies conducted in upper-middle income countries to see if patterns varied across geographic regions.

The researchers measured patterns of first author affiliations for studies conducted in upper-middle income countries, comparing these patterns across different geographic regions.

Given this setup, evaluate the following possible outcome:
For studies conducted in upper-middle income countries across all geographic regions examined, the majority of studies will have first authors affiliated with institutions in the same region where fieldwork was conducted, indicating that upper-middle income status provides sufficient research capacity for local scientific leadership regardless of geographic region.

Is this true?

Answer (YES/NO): NO